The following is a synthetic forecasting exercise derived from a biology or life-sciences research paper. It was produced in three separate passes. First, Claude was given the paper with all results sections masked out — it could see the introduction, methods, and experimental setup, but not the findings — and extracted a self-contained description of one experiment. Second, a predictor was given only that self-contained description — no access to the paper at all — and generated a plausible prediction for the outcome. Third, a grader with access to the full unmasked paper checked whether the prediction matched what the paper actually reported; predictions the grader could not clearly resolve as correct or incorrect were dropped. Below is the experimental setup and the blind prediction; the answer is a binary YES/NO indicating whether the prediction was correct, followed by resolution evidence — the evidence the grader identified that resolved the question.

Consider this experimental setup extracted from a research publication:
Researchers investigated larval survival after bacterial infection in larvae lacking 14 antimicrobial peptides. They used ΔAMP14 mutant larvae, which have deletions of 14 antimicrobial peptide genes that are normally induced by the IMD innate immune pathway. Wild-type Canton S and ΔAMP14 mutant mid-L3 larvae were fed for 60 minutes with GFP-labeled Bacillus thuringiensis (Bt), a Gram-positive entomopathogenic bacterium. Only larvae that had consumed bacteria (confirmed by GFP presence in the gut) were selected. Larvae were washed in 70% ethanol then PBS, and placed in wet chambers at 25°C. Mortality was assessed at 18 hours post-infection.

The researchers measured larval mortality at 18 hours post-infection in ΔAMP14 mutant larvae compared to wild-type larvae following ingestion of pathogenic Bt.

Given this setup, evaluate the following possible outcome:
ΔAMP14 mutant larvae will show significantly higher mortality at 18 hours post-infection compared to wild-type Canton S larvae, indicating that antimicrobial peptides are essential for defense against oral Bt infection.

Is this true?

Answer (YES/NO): YES